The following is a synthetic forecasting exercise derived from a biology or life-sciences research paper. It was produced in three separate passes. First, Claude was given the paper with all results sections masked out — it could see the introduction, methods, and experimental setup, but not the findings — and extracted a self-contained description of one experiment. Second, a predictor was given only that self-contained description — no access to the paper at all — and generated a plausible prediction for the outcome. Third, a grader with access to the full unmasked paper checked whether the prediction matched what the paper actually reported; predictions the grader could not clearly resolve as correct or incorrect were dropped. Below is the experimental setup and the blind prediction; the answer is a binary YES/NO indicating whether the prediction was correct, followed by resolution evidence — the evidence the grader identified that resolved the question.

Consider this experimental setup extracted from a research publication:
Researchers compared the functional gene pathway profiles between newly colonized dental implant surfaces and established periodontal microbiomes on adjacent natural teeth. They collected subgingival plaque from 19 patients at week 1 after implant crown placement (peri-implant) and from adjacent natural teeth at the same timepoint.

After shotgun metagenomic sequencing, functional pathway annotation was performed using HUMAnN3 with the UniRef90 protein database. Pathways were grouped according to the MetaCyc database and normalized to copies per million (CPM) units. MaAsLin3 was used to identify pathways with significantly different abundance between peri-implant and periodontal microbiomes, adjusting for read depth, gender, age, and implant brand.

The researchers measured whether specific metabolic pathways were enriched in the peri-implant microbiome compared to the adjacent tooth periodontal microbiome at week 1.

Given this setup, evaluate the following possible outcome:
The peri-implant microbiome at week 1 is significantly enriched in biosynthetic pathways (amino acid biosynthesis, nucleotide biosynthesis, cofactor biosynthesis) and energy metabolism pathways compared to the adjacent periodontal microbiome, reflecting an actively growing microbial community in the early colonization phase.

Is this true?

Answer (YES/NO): NO